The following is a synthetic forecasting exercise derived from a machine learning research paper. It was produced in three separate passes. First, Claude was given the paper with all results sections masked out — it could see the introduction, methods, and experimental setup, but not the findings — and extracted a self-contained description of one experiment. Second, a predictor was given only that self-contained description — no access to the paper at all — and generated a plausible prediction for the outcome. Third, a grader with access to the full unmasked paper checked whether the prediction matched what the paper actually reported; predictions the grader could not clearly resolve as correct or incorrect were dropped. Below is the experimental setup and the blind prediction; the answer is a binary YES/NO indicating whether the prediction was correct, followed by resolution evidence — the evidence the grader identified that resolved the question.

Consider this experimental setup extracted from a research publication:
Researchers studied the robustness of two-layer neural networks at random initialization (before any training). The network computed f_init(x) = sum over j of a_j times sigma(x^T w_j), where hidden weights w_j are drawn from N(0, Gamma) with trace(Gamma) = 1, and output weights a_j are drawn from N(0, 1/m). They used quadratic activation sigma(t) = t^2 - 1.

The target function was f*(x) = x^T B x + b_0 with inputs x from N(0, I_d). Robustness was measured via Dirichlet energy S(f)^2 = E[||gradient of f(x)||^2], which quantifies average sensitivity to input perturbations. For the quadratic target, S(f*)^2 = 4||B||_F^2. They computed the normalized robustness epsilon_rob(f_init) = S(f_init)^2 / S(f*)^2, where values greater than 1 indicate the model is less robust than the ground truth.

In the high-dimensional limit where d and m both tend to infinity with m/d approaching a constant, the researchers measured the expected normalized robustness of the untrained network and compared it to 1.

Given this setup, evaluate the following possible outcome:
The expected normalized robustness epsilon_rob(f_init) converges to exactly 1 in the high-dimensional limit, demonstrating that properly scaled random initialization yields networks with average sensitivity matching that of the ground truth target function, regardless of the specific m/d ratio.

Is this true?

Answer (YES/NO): NO